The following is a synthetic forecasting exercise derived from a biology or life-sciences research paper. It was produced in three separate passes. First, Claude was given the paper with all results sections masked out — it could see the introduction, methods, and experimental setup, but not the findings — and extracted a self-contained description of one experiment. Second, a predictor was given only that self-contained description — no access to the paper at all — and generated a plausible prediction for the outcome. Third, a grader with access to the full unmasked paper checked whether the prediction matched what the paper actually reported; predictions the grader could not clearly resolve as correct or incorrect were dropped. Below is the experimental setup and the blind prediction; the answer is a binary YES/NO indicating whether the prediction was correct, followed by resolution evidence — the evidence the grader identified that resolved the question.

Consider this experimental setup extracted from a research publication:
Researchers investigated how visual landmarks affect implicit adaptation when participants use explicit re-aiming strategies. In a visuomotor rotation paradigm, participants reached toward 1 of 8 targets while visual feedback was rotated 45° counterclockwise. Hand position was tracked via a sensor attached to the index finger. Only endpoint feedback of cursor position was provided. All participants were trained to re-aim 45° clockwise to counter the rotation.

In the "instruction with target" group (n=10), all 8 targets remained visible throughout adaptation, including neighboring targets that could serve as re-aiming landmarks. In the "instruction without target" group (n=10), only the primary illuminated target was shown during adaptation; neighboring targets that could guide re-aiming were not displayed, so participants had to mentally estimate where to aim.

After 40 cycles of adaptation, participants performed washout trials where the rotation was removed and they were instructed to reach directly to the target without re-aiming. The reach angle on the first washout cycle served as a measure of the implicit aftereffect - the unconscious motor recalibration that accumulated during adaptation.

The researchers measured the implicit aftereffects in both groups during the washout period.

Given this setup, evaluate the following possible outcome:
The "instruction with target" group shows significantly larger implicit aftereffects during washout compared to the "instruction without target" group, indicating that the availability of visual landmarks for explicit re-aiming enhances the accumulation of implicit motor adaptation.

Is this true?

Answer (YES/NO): YES